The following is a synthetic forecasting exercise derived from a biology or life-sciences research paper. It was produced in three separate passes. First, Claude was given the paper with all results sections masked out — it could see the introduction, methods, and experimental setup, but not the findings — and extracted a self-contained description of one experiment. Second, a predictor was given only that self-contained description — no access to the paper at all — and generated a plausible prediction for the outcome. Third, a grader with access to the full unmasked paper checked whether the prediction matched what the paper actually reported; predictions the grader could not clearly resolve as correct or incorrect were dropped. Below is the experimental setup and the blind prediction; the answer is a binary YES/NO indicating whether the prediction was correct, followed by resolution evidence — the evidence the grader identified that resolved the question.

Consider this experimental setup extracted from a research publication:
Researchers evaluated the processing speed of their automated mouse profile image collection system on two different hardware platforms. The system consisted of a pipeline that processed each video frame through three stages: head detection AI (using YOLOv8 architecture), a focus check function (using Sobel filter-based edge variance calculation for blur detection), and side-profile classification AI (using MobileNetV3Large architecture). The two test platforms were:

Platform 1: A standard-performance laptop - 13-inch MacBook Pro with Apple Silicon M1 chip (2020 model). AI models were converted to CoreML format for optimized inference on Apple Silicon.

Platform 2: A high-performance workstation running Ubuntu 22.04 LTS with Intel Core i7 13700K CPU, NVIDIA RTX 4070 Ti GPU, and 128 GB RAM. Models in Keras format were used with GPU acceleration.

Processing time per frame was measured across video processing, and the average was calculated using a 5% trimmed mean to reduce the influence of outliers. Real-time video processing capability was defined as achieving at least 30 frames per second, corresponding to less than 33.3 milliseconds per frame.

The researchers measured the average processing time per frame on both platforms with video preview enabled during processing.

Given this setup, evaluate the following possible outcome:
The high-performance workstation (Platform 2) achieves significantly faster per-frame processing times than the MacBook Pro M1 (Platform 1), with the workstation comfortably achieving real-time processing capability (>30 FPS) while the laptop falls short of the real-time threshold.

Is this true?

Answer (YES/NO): NO